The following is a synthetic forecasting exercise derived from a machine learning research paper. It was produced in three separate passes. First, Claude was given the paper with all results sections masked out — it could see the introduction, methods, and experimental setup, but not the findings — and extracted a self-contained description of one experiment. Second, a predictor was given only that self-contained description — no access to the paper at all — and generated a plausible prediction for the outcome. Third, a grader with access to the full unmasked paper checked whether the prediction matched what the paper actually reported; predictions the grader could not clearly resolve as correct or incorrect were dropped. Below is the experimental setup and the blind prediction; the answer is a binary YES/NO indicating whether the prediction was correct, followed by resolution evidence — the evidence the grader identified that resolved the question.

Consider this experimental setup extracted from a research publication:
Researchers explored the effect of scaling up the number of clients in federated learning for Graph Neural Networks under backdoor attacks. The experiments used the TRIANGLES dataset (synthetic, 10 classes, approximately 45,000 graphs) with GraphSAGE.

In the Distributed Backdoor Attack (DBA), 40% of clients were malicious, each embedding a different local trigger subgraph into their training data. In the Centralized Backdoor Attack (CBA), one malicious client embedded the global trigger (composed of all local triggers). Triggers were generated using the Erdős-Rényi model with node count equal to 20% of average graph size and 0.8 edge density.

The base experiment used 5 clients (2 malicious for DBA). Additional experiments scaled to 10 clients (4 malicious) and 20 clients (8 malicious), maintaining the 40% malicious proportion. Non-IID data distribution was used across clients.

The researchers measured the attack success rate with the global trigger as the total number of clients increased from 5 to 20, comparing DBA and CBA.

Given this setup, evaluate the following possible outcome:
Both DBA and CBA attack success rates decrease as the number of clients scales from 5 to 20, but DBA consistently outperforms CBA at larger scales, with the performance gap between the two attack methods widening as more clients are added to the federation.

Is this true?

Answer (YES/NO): NO